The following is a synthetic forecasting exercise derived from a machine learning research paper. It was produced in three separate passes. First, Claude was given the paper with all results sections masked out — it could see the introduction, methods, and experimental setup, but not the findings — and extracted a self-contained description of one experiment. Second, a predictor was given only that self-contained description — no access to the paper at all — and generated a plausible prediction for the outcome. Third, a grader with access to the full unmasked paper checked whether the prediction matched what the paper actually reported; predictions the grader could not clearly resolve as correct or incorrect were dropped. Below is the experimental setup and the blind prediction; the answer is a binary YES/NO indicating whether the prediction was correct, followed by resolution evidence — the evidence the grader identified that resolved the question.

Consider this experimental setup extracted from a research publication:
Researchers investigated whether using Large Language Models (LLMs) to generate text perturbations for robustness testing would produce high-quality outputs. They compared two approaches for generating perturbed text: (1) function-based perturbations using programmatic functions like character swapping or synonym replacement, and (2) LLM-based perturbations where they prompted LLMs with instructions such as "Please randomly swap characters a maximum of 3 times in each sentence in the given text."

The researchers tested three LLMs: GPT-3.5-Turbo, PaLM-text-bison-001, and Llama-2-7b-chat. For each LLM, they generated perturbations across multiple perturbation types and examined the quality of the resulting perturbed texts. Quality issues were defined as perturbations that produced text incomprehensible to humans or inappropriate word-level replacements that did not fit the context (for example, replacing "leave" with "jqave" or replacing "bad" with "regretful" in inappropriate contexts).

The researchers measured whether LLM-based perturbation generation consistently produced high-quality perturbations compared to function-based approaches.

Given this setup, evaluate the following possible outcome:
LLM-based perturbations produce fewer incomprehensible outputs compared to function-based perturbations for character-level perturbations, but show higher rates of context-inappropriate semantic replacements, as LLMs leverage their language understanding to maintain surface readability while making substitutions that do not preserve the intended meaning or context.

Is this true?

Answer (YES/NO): NO